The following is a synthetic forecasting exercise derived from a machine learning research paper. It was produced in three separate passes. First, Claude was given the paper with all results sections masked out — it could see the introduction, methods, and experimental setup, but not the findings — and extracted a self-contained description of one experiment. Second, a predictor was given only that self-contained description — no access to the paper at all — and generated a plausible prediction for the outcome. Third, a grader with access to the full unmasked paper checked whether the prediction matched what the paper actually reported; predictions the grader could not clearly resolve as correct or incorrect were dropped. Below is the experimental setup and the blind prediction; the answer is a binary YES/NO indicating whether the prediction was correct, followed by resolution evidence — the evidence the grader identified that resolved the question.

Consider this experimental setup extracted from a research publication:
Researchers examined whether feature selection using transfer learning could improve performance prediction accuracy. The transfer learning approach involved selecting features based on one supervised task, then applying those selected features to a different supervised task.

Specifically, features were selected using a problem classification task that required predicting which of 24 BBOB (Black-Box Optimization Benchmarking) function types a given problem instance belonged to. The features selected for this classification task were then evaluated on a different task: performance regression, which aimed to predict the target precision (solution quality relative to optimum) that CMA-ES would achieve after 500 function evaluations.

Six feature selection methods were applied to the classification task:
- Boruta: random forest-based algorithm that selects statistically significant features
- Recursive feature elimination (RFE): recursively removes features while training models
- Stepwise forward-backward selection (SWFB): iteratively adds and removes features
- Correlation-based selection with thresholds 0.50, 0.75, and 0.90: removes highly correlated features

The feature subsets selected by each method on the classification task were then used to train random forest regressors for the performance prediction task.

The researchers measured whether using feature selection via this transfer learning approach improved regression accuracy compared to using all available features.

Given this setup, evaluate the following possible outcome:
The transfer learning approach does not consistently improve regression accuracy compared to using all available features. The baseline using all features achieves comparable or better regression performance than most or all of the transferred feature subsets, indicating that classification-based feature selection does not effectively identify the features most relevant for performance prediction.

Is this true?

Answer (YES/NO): YES